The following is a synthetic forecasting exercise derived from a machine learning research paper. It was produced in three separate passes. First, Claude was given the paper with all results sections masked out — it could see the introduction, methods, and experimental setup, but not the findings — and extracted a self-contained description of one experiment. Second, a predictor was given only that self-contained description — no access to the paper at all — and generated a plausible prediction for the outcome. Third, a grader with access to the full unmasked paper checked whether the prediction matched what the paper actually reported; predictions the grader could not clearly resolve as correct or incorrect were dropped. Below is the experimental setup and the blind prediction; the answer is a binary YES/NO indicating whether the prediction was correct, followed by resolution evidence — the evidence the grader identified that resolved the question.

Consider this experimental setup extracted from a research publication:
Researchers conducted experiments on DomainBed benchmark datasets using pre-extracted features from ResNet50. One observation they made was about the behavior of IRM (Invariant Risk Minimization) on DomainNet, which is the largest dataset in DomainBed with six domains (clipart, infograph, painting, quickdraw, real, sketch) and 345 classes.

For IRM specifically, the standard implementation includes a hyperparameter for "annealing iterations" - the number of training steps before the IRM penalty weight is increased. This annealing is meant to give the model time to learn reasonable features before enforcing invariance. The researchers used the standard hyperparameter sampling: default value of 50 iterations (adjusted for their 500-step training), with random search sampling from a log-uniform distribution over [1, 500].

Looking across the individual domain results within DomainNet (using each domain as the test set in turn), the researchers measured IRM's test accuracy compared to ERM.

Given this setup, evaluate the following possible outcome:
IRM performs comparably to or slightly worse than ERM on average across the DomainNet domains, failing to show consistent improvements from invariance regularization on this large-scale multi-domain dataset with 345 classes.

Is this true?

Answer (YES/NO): NO